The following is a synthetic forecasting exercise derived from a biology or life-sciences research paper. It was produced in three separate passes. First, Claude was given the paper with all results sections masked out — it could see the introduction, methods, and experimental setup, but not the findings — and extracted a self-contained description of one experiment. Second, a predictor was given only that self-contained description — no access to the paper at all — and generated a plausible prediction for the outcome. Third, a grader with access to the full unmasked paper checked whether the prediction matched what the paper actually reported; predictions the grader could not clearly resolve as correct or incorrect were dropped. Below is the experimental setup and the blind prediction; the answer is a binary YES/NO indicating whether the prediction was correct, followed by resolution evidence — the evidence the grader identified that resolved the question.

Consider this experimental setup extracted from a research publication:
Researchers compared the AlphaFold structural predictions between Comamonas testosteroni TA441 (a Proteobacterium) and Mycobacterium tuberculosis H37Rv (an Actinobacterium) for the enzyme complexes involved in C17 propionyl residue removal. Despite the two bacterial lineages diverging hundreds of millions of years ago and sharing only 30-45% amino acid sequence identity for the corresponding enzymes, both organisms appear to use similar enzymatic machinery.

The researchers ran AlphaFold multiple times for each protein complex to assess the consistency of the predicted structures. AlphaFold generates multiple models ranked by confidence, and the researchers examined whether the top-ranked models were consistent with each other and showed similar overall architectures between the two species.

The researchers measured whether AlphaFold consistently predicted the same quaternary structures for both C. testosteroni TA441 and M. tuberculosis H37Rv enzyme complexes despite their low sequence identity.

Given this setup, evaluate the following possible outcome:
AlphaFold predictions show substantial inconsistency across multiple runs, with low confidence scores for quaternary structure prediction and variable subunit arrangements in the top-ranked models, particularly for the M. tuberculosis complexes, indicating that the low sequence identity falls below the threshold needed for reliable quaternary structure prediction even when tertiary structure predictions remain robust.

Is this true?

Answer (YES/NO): NO